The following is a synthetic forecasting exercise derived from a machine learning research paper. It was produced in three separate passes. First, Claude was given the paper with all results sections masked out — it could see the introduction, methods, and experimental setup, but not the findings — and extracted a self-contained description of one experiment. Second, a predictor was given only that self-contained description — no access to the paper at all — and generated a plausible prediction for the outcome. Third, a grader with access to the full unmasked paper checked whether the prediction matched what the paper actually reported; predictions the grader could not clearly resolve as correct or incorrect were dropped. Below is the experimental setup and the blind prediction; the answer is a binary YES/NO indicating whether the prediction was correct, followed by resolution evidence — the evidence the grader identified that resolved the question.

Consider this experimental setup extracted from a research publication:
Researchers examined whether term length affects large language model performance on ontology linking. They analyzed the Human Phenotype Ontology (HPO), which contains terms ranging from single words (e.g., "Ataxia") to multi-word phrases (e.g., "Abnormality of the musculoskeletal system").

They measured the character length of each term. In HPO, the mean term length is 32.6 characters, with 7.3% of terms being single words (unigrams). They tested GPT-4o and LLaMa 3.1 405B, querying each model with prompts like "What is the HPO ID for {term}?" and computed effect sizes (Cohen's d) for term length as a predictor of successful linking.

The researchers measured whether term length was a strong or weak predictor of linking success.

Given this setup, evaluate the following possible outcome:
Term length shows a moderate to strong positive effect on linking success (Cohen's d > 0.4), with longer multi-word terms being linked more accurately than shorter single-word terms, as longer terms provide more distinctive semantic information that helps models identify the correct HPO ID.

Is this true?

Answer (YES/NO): NO